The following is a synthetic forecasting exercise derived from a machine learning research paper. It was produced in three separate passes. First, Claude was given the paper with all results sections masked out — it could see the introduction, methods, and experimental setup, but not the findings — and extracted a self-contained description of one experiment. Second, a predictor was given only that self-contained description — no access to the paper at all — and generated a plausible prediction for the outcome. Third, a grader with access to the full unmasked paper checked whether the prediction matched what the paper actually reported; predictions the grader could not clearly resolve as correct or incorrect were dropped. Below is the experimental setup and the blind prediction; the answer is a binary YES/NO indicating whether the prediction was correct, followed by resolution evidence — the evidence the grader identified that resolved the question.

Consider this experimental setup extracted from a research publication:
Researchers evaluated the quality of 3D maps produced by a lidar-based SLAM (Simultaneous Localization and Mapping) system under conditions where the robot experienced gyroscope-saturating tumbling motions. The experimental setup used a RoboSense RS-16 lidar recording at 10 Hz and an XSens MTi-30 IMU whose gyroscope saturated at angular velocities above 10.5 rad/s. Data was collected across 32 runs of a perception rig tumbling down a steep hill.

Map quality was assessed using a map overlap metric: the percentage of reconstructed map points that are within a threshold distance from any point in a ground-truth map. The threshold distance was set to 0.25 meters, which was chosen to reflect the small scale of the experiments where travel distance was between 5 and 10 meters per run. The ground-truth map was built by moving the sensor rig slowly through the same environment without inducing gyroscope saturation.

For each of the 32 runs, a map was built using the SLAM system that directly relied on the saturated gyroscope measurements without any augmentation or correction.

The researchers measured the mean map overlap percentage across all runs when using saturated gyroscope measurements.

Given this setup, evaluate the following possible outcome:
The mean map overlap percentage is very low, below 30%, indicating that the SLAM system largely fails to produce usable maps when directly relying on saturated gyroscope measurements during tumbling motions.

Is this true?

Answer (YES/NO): NO